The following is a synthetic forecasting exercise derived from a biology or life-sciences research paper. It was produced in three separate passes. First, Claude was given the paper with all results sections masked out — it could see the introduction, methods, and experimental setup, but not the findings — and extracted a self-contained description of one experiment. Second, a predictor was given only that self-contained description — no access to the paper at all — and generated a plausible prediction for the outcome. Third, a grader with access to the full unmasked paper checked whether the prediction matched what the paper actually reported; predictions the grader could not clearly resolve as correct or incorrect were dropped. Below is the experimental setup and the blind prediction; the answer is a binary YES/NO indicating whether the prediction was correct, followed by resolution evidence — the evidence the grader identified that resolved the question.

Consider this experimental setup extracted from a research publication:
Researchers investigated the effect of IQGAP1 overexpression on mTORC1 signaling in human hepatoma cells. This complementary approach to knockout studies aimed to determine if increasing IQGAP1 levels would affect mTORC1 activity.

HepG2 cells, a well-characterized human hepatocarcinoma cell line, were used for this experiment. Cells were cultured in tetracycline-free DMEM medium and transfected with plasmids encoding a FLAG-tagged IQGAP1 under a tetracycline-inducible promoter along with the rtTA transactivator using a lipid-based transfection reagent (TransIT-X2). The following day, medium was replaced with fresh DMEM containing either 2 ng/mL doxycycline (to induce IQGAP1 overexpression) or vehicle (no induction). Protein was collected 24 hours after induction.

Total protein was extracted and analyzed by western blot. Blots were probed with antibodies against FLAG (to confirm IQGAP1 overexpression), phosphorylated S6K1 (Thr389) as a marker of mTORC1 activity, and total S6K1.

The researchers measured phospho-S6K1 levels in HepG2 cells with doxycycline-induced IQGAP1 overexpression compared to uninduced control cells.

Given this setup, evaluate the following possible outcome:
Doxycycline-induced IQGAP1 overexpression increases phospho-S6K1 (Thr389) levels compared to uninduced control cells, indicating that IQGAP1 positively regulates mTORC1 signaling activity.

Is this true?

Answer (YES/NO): NO